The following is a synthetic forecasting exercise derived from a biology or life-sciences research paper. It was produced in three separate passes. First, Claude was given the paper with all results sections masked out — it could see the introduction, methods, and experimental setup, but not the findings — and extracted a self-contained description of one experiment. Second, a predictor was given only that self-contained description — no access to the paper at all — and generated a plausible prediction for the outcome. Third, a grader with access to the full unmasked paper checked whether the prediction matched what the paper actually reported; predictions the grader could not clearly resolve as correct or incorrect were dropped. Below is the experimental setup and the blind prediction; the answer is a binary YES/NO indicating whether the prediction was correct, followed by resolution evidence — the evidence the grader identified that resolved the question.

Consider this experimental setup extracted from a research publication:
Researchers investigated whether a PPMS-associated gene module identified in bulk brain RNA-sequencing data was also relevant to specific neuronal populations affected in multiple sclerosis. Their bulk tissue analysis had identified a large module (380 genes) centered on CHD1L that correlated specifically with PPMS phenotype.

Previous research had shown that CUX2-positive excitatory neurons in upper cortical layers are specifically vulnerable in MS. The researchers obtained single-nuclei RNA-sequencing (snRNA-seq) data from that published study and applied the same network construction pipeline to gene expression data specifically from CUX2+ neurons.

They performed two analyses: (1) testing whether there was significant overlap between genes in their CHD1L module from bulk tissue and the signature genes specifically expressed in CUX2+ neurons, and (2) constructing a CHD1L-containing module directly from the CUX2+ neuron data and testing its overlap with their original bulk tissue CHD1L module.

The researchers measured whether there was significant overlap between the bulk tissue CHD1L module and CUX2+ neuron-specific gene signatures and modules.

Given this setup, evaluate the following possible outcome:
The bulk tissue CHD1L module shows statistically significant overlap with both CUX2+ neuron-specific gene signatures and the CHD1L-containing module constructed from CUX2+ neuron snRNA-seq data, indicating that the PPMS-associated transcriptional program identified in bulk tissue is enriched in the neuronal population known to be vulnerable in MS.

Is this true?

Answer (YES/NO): YES